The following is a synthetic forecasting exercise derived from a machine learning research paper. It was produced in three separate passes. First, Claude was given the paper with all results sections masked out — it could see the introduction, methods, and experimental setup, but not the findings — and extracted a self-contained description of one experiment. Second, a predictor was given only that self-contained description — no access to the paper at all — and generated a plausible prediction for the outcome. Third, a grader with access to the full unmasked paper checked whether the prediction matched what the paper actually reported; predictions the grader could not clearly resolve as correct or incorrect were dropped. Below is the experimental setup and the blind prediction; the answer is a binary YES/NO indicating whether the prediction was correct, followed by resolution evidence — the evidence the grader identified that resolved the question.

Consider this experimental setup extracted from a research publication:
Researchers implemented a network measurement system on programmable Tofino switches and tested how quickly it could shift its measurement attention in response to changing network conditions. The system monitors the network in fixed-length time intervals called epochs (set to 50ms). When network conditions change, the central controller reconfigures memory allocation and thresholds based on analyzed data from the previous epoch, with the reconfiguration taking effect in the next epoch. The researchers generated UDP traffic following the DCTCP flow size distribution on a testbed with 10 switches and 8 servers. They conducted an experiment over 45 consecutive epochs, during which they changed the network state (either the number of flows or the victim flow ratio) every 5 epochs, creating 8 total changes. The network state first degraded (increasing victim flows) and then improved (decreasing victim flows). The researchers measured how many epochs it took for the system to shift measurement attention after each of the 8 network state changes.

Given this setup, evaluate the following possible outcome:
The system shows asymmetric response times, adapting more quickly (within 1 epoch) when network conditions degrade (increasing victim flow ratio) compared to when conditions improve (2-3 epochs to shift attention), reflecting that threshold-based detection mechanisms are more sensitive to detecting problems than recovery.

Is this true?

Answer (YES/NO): NO